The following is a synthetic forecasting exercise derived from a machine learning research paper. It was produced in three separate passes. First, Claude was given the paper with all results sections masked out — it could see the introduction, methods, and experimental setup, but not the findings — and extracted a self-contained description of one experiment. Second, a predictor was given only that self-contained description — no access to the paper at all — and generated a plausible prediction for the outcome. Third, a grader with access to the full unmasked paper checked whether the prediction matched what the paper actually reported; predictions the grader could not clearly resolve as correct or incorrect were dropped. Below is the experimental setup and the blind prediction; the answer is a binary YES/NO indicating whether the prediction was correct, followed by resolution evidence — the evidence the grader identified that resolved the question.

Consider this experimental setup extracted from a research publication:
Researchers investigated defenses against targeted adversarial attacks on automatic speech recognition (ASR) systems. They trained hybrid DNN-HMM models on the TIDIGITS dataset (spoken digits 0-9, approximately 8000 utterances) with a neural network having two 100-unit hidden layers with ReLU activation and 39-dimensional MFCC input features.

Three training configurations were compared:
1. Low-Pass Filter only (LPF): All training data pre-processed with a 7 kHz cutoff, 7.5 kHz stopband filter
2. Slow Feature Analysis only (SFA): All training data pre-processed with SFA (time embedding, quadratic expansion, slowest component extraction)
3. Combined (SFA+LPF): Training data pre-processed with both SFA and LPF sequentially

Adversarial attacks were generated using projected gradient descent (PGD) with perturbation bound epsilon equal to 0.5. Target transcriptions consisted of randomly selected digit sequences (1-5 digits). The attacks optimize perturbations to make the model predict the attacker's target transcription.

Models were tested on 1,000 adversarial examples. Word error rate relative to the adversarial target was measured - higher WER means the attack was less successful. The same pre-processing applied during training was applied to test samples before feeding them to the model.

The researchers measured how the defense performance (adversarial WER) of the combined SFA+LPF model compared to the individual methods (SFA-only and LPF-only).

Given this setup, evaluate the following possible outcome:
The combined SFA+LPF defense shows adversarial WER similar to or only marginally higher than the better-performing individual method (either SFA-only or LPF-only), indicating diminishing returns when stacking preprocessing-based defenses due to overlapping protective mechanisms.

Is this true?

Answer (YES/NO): NO